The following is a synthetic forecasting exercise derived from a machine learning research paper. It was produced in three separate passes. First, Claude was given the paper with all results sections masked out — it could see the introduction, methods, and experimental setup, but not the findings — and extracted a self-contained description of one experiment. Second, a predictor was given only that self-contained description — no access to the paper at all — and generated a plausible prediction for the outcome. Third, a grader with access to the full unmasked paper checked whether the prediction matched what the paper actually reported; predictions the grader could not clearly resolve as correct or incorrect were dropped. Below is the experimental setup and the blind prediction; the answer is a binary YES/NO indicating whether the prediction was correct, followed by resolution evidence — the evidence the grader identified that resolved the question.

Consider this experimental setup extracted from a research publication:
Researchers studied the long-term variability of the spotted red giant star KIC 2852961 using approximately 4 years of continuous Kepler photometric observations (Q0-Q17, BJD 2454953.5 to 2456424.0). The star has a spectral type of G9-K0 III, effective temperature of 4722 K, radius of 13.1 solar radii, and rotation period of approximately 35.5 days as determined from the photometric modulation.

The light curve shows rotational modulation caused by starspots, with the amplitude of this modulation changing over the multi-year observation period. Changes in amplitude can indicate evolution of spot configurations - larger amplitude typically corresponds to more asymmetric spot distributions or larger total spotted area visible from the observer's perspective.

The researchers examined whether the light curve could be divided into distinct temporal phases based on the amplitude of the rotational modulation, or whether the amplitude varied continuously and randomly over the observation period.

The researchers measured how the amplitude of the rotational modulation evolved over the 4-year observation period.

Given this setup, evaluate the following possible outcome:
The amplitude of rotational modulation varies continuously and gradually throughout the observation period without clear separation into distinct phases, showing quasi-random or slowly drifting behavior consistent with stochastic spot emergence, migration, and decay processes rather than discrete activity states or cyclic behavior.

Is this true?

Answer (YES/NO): NO